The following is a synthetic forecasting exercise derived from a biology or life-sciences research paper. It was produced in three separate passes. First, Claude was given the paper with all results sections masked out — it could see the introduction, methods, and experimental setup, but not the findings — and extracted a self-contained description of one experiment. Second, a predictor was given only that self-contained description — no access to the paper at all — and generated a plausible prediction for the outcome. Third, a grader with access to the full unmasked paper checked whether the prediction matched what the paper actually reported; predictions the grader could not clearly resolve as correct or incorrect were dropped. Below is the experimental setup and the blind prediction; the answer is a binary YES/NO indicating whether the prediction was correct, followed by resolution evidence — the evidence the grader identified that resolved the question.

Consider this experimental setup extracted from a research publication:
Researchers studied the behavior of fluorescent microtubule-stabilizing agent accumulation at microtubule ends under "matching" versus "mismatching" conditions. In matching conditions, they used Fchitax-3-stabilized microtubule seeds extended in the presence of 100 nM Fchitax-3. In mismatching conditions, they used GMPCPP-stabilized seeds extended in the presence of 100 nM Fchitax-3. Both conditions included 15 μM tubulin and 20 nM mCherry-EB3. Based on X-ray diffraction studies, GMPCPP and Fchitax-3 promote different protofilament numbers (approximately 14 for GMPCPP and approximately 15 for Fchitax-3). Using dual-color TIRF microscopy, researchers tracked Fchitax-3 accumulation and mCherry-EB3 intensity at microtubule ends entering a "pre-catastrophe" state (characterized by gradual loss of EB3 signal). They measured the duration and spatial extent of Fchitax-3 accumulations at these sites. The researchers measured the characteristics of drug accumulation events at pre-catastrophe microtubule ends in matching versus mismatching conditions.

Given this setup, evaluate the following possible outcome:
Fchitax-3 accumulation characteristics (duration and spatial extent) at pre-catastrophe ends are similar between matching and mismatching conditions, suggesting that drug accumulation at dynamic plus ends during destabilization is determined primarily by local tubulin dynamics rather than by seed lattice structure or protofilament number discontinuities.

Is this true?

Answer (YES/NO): NO